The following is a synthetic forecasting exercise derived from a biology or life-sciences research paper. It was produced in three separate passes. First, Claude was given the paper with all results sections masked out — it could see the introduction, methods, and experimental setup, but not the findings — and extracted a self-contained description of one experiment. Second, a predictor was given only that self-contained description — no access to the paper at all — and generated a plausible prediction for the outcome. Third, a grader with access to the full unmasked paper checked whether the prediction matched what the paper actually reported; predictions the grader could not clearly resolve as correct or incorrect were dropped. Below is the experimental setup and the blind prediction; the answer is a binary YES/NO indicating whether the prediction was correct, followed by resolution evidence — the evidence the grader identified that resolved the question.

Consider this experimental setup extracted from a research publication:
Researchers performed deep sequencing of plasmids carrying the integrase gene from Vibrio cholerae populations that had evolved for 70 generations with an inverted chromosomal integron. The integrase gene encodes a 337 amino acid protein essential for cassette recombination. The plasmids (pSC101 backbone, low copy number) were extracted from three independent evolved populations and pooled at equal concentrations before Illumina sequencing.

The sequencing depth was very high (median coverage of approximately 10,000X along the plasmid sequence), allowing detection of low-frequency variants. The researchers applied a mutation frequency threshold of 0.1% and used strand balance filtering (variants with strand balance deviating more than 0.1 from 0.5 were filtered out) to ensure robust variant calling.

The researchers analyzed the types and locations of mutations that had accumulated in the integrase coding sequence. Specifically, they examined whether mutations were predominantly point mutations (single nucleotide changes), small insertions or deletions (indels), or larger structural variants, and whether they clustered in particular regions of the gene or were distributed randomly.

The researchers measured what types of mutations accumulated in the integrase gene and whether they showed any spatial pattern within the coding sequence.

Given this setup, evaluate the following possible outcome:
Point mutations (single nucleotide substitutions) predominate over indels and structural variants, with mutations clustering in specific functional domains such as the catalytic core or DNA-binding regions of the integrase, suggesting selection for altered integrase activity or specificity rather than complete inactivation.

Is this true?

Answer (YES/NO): NO